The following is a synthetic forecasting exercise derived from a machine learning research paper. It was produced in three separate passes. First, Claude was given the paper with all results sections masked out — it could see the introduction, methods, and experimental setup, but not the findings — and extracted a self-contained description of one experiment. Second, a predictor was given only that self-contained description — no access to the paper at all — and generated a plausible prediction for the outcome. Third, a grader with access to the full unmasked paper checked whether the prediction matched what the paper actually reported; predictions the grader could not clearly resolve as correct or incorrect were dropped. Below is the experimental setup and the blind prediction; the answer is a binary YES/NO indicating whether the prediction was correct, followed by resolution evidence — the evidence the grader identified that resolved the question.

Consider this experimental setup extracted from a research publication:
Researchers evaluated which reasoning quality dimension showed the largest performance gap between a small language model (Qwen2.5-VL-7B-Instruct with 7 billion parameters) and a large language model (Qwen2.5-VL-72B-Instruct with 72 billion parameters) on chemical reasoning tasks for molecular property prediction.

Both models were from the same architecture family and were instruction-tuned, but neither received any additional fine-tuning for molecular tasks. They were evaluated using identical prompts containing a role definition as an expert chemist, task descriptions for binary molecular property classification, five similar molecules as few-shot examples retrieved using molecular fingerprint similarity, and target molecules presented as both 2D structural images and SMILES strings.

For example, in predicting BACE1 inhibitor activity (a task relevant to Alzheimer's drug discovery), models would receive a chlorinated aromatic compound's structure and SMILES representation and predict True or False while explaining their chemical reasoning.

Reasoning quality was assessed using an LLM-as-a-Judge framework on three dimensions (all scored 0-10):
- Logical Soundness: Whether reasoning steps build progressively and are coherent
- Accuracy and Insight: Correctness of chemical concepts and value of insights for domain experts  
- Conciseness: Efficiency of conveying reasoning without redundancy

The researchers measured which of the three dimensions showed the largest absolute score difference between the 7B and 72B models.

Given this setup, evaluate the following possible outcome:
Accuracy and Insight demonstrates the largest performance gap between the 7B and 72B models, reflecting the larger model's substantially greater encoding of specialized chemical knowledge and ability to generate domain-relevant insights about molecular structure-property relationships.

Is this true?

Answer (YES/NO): NO